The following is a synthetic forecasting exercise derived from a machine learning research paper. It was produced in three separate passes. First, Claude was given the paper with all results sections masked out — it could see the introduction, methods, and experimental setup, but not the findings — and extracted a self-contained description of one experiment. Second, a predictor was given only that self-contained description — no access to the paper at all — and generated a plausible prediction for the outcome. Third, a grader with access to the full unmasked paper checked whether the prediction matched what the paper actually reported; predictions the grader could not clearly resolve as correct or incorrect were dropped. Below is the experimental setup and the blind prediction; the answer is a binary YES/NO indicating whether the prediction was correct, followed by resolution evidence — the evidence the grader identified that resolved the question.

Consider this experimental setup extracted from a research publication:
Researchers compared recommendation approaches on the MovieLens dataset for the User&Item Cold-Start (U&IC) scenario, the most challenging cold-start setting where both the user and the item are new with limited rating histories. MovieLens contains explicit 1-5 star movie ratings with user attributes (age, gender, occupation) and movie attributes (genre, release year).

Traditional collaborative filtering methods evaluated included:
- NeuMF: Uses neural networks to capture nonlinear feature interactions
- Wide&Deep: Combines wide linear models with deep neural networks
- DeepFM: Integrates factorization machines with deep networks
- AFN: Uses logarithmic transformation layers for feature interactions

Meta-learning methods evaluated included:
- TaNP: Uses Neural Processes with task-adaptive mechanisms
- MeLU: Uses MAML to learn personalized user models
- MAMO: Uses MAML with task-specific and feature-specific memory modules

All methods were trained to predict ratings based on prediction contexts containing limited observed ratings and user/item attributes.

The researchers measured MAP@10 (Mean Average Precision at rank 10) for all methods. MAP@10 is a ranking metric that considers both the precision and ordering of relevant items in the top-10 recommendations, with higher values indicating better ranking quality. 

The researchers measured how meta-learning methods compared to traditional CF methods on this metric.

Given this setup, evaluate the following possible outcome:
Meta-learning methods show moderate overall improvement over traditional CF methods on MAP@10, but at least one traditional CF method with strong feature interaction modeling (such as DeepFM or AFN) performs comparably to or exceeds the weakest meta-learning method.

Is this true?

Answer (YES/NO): NO